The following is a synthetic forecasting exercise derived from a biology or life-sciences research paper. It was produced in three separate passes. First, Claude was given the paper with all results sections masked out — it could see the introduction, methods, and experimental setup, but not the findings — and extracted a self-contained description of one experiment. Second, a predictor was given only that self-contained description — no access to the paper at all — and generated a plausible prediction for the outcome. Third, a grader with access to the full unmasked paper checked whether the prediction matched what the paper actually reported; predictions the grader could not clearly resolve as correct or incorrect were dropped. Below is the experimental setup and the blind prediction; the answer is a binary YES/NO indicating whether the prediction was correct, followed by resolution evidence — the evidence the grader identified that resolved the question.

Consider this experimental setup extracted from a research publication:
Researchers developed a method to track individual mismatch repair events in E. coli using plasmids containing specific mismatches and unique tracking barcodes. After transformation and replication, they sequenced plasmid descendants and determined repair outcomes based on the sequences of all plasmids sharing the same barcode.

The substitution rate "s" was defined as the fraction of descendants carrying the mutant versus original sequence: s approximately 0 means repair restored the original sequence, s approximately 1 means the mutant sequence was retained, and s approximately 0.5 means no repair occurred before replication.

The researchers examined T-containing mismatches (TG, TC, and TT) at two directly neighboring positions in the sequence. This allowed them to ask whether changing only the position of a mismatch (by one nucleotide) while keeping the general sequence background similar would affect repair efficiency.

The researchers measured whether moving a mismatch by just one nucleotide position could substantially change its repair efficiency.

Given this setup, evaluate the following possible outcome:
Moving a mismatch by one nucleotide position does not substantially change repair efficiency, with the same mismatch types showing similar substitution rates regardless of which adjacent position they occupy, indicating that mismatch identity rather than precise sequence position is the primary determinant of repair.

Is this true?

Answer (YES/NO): NO